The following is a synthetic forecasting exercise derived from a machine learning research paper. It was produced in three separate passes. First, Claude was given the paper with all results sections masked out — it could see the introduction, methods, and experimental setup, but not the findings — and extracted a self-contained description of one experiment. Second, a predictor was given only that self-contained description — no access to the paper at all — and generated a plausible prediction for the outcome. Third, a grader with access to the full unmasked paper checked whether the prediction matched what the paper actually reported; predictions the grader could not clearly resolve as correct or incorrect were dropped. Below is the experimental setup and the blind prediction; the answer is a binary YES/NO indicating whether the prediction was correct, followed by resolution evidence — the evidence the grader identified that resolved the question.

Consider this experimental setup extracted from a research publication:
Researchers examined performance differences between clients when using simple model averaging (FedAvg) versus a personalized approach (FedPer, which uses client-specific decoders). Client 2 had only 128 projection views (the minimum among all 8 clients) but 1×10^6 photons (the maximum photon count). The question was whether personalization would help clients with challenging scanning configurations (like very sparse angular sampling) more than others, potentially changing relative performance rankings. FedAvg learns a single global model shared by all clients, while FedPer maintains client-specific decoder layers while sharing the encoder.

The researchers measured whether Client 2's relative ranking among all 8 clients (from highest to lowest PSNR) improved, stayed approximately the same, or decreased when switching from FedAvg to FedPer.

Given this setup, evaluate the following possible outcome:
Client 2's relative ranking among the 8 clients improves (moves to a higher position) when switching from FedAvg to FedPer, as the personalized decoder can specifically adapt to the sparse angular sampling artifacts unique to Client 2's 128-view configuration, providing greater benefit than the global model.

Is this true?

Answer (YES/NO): NO